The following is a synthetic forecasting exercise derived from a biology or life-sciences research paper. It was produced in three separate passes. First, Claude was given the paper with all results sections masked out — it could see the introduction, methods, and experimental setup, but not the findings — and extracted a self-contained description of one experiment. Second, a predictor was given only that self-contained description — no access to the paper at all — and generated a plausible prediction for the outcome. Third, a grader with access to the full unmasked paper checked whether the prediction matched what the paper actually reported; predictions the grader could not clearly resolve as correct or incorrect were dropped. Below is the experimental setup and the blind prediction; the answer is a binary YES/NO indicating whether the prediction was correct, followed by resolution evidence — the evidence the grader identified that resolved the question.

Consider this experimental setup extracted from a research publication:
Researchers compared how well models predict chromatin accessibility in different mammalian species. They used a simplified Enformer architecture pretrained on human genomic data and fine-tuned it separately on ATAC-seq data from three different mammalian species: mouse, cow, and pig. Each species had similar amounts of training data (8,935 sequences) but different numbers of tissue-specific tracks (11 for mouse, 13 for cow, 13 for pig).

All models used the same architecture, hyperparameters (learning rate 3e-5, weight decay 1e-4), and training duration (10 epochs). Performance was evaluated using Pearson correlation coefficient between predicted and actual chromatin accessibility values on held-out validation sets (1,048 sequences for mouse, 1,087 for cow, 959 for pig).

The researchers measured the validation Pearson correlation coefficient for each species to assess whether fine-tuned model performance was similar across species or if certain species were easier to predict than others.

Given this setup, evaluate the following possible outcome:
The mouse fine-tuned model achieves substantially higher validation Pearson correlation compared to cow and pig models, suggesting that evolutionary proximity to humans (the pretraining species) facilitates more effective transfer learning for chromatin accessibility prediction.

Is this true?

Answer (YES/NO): NO